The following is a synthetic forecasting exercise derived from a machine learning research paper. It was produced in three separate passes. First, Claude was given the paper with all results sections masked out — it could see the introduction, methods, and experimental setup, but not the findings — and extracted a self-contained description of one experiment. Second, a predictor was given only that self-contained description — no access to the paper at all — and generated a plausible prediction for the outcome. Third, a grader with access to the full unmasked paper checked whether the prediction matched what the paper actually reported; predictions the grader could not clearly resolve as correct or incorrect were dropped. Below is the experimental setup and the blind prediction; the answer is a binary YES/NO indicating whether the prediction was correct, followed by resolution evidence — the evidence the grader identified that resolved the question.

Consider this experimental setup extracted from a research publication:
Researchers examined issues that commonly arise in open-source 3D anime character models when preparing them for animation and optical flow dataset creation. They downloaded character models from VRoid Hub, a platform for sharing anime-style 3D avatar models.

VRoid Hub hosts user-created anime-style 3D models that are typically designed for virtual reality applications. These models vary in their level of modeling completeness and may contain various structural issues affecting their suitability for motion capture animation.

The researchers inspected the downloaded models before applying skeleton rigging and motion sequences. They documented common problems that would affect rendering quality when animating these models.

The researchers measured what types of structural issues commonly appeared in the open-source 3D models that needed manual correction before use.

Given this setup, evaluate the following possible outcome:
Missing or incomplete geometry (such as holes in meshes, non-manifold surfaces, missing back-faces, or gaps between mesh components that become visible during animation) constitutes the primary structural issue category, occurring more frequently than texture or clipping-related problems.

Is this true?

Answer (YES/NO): NO